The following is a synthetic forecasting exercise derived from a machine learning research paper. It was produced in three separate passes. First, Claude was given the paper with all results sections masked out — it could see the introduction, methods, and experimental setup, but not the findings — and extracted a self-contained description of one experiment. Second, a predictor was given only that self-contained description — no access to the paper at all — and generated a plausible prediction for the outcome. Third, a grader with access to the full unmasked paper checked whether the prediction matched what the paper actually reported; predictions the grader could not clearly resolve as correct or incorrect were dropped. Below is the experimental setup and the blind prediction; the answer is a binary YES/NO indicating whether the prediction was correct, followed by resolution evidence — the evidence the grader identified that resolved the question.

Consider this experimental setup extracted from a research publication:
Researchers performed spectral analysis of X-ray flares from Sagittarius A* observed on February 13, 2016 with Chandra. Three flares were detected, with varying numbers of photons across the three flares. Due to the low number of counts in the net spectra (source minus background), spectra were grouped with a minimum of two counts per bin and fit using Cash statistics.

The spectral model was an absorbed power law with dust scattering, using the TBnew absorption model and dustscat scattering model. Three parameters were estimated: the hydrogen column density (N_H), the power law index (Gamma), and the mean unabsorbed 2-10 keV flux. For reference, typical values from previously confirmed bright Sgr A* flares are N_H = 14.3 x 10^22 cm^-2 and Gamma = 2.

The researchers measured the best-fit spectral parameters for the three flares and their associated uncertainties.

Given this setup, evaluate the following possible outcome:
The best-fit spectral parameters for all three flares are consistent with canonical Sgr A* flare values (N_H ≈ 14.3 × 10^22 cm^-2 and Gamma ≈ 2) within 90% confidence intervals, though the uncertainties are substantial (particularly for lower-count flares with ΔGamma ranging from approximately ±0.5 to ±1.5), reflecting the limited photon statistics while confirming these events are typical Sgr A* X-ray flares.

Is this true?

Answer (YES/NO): NO